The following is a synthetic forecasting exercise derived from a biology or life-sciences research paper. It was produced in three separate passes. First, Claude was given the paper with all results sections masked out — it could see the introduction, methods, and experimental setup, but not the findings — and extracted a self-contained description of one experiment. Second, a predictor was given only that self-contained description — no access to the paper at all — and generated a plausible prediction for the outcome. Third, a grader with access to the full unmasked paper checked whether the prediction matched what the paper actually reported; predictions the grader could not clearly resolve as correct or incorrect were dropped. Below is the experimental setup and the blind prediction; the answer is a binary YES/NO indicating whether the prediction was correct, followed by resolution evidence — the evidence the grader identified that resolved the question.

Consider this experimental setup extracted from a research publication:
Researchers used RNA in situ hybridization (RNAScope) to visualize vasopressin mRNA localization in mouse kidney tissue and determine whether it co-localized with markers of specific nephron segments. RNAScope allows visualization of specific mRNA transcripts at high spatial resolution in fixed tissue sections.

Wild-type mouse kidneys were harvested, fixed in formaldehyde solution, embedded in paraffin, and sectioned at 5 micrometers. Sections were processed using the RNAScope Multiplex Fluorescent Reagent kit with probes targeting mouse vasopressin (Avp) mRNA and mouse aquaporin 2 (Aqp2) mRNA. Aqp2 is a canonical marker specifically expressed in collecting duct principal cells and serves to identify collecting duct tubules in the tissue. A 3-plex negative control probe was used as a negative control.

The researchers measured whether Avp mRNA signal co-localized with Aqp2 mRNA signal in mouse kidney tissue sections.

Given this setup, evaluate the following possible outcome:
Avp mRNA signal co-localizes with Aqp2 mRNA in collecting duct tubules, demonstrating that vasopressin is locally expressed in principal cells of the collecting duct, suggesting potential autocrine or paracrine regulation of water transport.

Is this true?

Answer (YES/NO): YES